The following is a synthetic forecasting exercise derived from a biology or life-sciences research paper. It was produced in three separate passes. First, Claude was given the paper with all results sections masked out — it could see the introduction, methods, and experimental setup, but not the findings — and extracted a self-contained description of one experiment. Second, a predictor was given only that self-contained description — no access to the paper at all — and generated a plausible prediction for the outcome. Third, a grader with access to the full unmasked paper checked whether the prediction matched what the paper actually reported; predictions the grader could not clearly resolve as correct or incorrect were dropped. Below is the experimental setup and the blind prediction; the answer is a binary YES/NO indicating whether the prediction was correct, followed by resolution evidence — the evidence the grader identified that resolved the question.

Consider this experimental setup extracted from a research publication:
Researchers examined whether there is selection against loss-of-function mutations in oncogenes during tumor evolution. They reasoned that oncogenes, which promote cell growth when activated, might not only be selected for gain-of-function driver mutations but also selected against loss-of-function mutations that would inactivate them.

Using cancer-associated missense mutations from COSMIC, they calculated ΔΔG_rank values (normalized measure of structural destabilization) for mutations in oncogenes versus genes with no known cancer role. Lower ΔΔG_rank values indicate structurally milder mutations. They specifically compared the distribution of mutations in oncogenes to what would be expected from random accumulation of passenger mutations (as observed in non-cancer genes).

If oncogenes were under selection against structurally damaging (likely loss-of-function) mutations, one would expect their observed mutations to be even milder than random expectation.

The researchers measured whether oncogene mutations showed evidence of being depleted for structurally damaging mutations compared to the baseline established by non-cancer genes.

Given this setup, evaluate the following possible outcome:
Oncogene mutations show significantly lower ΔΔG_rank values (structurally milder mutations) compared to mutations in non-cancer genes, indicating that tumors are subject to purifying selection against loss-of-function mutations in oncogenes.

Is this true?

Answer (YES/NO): NO